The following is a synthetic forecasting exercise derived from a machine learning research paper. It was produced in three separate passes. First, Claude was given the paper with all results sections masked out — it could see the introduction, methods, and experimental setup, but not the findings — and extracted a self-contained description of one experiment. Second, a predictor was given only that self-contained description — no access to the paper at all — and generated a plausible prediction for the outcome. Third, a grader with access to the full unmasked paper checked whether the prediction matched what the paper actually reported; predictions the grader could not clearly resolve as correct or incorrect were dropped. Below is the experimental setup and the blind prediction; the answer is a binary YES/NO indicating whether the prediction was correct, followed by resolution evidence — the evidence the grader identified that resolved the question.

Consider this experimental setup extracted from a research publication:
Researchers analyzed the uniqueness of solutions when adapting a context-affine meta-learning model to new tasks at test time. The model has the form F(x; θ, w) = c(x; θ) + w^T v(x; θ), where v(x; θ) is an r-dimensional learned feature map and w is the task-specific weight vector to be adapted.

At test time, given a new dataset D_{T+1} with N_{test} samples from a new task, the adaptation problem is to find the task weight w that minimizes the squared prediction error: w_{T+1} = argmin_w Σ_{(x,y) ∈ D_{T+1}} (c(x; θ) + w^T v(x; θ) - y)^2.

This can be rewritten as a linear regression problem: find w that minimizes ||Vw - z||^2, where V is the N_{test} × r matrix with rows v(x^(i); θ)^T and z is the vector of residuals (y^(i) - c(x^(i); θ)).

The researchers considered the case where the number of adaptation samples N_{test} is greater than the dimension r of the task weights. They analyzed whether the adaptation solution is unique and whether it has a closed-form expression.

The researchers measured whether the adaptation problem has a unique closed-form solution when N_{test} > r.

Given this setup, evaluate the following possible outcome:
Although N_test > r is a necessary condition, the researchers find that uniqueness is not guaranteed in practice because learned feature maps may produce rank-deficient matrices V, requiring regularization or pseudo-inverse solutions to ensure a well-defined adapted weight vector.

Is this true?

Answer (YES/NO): NO